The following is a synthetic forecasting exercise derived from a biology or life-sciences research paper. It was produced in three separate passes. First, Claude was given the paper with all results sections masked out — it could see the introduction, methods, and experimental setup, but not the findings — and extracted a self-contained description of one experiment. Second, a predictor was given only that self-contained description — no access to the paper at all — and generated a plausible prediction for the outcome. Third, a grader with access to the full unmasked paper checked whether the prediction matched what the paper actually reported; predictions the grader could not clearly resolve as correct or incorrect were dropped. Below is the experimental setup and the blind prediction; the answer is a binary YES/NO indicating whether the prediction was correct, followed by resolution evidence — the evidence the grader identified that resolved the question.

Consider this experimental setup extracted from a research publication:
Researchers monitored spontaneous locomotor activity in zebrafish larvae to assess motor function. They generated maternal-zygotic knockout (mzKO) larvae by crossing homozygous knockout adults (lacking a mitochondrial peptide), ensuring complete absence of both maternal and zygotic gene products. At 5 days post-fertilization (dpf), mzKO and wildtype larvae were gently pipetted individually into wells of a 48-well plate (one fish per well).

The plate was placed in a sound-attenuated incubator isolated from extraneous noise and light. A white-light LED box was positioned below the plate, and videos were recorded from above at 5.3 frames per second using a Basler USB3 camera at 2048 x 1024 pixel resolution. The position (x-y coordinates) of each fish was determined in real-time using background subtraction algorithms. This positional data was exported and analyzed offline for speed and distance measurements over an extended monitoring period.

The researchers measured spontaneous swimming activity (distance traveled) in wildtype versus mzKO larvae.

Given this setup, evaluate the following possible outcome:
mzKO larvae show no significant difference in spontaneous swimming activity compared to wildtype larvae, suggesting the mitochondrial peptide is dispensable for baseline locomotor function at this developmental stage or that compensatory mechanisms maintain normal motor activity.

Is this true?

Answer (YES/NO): NO